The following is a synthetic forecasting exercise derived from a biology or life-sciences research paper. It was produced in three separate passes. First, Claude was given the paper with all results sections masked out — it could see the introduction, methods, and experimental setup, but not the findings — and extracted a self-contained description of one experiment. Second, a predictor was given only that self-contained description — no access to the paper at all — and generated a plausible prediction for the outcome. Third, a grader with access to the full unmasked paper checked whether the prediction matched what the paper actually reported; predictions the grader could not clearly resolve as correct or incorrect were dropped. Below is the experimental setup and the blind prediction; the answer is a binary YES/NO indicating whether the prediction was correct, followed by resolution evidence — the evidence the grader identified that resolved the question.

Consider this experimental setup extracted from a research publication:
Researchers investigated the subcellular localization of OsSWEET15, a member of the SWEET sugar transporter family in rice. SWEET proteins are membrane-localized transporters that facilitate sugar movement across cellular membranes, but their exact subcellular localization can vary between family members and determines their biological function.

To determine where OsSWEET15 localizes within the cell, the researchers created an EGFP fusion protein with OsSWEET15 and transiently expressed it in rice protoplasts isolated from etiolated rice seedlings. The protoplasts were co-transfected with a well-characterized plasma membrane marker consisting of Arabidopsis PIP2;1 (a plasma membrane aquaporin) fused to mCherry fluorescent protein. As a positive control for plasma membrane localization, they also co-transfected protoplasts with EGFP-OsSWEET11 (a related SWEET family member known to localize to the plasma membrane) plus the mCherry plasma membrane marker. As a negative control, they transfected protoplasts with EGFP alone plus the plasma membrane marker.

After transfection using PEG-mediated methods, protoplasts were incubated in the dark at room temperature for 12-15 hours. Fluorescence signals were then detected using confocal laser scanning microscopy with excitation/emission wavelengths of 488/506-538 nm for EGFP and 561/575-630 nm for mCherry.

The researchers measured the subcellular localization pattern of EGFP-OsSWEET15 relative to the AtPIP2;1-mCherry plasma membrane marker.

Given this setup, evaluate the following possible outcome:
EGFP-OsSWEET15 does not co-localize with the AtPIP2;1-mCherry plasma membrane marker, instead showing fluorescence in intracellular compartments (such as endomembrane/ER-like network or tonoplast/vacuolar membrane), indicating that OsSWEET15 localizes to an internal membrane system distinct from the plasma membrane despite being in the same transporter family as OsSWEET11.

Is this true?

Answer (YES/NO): NO